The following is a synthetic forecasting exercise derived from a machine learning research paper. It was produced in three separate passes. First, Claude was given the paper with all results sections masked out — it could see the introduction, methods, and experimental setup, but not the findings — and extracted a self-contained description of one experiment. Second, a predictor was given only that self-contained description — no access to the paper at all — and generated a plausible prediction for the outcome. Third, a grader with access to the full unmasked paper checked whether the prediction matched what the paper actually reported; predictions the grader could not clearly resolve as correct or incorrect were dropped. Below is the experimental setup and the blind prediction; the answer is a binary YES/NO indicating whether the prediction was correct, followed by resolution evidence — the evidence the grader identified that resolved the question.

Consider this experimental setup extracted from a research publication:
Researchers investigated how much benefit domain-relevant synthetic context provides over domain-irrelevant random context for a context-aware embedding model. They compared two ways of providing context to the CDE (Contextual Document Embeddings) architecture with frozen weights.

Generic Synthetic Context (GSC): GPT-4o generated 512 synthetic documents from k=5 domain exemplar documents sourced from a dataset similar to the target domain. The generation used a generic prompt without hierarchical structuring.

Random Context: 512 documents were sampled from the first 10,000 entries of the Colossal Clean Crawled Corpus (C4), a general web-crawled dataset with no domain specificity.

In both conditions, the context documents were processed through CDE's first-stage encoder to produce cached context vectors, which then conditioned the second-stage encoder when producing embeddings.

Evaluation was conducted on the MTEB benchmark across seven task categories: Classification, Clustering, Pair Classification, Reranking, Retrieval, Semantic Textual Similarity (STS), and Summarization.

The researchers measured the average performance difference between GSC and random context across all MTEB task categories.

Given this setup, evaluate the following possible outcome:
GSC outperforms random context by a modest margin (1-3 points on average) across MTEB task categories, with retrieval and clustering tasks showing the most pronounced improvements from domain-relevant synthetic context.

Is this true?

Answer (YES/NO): NO